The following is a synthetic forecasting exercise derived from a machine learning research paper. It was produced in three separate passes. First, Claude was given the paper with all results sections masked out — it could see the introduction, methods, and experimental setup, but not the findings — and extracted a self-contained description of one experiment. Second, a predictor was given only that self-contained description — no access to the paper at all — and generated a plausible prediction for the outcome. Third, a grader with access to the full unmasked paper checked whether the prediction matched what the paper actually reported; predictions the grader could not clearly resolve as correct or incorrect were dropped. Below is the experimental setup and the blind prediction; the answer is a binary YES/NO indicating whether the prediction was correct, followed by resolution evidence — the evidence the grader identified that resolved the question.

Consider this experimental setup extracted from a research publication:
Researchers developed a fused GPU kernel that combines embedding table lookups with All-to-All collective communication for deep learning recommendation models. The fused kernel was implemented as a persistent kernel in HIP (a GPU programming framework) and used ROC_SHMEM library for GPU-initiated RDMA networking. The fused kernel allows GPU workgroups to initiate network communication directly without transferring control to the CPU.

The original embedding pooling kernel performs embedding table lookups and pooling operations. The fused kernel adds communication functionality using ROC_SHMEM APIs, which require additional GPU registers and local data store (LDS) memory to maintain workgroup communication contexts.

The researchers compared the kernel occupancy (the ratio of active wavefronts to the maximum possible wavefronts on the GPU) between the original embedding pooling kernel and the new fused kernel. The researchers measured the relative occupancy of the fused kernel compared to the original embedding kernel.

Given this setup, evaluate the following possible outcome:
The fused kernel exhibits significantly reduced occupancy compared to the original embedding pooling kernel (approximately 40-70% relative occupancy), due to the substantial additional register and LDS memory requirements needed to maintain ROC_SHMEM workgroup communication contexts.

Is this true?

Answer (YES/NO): NO